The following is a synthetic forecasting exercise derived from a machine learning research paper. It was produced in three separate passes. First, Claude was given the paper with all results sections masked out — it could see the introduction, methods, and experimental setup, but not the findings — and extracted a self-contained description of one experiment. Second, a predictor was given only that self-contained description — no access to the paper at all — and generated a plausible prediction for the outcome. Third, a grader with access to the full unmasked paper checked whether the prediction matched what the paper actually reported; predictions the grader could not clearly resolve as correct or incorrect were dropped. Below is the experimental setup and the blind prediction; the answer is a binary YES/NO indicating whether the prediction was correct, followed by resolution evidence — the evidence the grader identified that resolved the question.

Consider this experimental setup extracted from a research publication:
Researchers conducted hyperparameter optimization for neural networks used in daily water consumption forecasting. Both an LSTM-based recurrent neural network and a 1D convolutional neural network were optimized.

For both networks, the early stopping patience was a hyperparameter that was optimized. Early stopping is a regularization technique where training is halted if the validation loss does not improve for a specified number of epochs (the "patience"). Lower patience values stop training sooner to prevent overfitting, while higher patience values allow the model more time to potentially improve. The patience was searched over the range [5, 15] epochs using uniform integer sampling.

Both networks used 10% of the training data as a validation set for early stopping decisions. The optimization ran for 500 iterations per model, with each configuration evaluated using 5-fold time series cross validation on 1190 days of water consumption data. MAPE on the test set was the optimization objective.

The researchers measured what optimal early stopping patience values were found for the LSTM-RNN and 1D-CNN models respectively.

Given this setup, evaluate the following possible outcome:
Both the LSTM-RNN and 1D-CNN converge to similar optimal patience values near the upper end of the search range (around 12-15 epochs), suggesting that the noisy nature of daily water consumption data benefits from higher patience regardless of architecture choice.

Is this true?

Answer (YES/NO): NO